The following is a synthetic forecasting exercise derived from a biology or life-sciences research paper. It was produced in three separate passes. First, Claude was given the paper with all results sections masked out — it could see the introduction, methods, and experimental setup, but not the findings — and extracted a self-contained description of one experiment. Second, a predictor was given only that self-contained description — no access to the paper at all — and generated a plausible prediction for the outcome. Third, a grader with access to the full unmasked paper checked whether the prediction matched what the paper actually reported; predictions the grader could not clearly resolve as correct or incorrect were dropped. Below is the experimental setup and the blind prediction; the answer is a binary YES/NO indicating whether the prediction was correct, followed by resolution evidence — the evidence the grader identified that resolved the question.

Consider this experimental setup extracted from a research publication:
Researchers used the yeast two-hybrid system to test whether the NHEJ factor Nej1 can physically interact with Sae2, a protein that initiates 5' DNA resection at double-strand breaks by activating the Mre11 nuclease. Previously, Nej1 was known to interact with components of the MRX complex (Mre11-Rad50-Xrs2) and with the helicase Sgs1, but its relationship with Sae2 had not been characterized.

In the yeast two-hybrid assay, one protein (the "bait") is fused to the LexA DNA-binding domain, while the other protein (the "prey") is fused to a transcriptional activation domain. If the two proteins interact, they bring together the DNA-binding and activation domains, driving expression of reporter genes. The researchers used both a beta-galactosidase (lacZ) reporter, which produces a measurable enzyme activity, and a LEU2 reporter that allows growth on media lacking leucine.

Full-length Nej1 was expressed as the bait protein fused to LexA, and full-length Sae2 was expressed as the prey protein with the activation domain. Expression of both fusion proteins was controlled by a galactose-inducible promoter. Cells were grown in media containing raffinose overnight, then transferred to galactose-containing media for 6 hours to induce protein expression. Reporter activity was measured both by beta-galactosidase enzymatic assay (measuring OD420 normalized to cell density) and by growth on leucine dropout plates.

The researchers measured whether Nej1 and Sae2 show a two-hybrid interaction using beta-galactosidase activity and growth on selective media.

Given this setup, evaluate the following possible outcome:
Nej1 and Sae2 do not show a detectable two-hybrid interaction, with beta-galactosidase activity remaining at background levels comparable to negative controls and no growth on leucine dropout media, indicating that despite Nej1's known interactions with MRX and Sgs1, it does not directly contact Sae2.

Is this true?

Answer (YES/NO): NO